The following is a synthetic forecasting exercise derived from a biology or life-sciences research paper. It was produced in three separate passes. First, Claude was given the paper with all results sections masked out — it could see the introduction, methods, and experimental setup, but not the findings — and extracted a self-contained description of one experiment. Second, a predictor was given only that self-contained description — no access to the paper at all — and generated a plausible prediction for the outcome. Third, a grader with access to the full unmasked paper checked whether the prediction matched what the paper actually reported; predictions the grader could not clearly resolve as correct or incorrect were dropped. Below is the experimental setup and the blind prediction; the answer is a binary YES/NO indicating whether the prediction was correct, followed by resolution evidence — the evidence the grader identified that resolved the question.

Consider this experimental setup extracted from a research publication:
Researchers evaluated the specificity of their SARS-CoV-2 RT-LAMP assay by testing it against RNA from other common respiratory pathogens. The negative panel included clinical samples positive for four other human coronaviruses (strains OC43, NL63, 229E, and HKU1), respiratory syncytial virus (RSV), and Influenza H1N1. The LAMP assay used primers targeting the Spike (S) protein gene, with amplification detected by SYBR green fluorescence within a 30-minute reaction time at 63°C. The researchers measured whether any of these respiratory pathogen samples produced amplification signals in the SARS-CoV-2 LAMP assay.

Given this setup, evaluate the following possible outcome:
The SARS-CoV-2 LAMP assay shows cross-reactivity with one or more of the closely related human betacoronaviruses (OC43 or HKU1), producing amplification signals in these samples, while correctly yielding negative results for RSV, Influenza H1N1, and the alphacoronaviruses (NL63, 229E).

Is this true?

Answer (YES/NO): NO